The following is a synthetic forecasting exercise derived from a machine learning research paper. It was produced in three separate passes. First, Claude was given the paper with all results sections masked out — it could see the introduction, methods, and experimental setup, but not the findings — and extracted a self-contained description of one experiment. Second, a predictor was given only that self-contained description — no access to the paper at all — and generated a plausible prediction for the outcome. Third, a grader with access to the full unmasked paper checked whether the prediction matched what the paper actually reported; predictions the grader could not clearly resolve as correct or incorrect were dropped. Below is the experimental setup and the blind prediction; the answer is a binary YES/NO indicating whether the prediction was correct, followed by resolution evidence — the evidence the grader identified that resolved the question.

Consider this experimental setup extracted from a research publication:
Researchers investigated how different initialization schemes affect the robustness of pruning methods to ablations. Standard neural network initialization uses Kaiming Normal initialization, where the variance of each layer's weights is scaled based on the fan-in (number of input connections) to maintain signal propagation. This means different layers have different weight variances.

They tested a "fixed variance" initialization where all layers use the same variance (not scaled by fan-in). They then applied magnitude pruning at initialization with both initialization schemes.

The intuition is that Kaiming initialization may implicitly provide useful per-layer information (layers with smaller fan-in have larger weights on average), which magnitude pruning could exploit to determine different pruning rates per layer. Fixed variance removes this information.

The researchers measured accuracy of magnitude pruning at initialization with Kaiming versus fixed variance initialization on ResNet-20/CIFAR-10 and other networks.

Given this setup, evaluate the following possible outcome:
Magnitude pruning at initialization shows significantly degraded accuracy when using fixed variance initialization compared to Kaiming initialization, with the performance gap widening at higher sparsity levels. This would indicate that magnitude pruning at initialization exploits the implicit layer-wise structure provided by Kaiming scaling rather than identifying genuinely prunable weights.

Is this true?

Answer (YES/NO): YES